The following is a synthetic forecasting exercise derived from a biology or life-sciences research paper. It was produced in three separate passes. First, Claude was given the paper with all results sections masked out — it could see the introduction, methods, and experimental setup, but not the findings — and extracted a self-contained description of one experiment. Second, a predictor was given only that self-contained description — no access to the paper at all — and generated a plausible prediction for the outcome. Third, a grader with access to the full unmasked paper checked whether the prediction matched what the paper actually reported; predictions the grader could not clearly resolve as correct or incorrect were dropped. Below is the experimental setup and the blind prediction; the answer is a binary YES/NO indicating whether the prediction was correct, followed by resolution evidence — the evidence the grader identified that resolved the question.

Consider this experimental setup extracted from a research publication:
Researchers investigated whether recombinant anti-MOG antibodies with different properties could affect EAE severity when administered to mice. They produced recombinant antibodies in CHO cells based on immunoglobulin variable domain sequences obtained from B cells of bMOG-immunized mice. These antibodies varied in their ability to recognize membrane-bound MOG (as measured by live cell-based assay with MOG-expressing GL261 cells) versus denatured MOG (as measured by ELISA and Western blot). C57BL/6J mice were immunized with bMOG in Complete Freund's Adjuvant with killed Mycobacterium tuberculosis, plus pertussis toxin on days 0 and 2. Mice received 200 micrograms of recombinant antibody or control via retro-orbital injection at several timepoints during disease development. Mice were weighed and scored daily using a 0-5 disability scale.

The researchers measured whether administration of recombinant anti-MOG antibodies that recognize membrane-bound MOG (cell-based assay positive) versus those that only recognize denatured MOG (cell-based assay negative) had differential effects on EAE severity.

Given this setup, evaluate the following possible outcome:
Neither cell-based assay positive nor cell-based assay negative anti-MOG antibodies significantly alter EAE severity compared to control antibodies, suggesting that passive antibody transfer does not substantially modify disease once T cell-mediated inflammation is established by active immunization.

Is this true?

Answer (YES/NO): NO